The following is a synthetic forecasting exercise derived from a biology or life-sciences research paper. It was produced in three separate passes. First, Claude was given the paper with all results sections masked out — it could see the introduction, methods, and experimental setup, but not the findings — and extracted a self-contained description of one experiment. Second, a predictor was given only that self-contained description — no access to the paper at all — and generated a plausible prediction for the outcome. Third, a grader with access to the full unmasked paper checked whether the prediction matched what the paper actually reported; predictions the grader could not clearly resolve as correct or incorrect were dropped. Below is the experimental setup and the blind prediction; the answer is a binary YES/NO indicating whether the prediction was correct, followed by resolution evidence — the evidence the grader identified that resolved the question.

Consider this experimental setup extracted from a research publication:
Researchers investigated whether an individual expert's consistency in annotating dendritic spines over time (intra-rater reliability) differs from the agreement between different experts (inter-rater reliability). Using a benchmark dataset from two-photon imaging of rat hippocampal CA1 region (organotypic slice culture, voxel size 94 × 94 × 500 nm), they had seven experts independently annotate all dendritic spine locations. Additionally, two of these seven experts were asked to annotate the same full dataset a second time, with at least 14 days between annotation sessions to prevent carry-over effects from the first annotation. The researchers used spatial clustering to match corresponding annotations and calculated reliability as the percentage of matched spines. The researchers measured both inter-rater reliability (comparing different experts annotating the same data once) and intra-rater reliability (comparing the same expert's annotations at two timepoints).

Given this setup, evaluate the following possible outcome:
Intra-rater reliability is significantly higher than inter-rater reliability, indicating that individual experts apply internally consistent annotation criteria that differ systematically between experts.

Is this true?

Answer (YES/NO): NO